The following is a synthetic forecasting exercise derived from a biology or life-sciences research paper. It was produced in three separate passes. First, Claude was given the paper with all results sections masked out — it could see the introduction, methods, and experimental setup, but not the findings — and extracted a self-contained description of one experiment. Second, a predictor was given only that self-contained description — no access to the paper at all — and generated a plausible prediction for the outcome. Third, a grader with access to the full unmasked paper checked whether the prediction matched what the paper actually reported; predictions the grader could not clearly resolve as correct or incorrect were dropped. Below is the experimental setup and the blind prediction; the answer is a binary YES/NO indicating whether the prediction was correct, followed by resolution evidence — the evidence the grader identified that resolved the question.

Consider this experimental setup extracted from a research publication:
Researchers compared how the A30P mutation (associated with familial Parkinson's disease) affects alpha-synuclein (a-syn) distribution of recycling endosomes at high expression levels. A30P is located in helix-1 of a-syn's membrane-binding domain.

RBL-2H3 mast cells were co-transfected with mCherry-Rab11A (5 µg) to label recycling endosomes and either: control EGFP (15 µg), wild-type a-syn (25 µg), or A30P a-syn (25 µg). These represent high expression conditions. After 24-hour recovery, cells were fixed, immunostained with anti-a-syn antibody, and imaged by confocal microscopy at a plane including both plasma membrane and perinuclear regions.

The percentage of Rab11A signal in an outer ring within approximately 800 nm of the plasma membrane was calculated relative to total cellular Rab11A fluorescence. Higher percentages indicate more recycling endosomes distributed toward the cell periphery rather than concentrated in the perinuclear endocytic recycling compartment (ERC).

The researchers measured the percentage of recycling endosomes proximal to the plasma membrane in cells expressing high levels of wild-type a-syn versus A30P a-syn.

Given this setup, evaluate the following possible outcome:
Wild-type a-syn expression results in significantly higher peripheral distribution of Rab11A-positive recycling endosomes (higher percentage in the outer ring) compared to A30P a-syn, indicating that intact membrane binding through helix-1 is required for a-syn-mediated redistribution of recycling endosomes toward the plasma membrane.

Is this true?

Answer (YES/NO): YES